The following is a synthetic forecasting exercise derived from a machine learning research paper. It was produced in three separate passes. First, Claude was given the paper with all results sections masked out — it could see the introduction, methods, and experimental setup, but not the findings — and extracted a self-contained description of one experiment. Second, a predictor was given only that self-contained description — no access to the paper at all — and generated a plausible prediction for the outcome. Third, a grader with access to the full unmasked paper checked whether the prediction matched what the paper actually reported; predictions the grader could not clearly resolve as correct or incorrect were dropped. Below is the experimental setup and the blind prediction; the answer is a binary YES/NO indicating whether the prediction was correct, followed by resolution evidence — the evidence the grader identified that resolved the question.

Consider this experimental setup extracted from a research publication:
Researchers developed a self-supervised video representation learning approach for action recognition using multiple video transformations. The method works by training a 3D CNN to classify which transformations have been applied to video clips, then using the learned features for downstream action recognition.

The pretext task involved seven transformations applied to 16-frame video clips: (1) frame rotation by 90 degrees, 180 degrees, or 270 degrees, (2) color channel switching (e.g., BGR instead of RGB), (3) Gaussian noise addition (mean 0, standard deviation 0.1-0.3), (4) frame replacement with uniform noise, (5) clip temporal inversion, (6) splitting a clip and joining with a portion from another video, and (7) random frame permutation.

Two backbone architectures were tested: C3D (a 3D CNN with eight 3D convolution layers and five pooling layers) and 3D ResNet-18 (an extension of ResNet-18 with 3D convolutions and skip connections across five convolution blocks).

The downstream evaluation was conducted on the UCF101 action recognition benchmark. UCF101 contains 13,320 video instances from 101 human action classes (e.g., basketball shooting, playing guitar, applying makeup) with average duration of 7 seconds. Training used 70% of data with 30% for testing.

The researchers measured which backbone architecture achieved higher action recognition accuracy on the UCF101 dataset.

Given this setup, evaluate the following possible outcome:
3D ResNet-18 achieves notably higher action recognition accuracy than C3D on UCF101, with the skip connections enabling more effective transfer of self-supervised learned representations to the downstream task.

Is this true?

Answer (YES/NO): NO